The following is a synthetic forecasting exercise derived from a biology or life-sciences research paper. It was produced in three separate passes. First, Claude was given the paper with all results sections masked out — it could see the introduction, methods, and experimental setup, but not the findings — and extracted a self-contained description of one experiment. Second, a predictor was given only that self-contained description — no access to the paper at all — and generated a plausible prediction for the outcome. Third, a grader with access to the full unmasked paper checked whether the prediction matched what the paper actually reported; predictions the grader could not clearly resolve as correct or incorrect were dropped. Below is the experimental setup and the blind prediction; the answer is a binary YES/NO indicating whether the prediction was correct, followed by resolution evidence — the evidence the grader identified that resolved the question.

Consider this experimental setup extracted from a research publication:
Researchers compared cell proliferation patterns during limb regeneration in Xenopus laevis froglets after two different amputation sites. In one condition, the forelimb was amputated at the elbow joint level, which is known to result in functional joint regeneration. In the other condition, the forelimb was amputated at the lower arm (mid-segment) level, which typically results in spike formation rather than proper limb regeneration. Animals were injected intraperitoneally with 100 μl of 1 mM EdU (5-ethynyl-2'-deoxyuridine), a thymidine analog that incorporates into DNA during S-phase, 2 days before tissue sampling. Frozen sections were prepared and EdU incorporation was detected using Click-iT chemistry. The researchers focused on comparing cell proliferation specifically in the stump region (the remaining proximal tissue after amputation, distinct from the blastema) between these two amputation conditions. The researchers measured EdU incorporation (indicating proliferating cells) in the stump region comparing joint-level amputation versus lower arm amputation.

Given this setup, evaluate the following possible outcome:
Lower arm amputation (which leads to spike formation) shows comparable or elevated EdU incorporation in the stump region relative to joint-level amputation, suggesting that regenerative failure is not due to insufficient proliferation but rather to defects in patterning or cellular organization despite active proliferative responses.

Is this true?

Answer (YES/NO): NO